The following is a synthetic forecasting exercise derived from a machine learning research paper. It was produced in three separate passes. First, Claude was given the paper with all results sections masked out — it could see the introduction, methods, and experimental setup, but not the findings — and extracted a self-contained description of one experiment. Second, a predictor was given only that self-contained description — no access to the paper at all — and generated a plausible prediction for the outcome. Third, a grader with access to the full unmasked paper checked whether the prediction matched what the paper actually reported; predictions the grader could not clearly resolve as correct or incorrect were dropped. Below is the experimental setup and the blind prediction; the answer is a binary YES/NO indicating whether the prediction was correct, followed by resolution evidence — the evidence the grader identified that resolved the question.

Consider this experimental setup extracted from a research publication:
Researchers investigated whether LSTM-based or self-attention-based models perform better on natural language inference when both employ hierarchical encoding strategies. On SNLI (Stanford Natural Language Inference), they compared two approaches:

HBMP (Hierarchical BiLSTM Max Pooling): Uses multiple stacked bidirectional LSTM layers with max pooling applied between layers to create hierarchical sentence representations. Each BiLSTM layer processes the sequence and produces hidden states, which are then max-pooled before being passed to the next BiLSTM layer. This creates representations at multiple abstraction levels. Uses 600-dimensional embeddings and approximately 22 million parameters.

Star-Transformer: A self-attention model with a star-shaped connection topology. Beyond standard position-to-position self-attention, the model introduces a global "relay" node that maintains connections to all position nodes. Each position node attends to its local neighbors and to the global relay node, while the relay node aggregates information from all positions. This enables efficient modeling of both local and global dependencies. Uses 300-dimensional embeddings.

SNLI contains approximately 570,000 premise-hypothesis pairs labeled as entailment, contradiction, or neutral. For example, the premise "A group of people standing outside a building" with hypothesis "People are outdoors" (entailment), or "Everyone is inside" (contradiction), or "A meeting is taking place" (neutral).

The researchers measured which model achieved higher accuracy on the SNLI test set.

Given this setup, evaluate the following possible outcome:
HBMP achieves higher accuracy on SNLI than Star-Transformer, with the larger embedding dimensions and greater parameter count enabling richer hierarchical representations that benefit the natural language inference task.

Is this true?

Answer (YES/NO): YES